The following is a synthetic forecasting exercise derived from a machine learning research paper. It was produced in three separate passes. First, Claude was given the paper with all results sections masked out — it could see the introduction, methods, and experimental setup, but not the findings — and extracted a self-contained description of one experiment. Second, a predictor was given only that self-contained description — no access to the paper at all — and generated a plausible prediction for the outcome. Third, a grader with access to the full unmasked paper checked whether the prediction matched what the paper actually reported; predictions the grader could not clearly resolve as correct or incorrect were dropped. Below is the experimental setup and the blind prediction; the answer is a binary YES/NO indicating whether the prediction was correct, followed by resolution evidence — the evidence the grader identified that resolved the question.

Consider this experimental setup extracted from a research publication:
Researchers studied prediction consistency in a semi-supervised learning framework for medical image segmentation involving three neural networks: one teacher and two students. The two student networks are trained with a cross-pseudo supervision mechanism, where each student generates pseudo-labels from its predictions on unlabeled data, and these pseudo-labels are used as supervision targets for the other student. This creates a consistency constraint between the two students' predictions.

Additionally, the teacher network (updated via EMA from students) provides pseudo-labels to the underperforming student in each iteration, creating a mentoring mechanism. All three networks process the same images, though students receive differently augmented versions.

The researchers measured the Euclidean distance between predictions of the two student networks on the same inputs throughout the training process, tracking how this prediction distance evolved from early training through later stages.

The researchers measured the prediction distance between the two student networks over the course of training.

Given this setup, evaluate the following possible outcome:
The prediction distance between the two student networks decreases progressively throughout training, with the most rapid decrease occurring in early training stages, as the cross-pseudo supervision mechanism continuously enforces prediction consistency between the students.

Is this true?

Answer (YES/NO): NO